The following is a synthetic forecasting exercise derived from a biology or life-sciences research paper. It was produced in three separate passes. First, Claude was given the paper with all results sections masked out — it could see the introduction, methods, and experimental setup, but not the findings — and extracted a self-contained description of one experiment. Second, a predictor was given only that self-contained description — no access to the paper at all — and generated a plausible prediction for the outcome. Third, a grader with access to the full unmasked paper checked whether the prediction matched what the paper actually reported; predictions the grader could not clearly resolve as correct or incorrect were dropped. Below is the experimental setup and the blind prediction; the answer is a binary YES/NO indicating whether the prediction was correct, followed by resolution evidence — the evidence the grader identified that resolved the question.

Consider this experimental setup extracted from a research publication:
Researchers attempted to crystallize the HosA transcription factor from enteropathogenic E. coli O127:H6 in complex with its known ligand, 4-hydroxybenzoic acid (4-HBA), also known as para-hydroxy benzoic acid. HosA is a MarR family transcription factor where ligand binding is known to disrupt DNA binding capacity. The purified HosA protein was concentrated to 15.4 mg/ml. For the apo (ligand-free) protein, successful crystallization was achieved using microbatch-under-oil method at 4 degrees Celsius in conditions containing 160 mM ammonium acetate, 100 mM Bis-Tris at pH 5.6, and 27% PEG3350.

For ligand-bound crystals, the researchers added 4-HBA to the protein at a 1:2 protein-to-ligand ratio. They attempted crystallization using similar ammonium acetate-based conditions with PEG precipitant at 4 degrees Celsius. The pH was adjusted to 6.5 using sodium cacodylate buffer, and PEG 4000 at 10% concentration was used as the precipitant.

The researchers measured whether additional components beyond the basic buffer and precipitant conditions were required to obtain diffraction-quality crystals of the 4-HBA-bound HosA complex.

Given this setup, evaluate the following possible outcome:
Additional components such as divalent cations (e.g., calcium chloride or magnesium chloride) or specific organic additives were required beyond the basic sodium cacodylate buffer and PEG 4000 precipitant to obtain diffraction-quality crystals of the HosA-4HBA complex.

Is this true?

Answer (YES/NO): YES